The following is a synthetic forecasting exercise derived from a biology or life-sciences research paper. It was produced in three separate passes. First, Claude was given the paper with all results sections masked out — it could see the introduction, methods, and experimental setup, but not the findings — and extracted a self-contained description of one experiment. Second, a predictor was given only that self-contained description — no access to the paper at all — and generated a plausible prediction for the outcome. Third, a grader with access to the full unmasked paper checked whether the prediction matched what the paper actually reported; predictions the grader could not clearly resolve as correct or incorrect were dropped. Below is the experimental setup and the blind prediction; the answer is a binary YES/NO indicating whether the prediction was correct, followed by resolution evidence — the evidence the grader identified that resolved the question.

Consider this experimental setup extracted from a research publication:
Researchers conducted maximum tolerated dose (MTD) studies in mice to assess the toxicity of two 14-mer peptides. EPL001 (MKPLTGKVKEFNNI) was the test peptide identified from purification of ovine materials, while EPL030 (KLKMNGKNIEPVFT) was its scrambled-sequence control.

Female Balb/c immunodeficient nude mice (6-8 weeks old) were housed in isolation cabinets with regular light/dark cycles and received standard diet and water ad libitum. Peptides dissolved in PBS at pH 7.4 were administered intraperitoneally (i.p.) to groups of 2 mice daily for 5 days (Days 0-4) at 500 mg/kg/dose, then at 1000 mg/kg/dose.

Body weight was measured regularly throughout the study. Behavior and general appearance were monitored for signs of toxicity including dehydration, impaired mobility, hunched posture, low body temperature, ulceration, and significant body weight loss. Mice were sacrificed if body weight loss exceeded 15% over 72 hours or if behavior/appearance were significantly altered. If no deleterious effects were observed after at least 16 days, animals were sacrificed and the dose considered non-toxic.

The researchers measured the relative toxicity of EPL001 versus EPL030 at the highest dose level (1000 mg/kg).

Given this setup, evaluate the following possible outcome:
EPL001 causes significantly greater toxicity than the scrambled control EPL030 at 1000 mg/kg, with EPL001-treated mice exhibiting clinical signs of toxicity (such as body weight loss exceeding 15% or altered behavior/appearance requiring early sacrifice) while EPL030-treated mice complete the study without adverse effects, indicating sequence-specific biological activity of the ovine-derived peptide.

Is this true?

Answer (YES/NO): NO